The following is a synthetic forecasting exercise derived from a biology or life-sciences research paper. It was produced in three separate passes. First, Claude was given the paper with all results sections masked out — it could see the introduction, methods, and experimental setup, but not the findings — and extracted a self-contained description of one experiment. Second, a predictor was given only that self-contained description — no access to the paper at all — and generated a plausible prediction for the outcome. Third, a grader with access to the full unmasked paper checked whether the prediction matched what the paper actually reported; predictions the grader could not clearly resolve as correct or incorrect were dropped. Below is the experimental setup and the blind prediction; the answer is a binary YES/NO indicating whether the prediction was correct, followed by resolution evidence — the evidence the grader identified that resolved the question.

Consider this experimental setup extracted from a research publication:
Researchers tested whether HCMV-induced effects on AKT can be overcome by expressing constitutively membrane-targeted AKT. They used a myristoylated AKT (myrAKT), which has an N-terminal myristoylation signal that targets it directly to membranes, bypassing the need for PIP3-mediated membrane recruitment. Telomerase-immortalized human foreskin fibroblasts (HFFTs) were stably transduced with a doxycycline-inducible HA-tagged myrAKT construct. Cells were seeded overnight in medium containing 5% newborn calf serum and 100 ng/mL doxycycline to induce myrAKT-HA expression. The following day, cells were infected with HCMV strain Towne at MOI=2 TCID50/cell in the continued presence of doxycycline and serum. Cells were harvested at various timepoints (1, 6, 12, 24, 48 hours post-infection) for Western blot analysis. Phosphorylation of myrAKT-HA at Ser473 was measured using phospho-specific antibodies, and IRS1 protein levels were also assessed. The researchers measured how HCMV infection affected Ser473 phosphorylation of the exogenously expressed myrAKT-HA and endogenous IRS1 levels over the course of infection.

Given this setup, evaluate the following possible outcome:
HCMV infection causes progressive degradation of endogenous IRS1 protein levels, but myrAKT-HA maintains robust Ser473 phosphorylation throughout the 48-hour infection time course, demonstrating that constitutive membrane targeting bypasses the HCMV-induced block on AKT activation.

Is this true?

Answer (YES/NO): YES